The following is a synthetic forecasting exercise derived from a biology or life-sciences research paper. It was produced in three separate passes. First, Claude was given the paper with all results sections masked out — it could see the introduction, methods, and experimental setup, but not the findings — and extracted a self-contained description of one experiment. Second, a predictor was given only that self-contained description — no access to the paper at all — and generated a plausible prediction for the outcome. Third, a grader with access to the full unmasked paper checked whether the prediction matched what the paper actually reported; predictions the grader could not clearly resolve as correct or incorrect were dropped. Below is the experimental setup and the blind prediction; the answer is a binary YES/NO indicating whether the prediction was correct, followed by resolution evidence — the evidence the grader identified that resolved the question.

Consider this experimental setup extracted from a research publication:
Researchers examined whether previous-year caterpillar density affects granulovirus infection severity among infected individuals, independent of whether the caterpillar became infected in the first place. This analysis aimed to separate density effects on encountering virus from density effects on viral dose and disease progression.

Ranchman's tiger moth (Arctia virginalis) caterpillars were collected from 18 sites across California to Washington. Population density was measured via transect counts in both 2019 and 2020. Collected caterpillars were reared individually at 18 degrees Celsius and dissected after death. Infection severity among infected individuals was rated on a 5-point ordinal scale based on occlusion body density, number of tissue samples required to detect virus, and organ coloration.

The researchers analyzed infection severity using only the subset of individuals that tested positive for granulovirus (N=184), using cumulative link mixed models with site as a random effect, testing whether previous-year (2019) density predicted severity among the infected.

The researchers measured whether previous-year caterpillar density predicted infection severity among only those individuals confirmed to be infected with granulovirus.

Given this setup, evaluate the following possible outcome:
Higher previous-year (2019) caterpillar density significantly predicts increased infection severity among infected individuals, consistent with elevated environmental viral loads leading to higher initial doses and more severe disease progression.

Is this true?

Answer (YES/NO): NO